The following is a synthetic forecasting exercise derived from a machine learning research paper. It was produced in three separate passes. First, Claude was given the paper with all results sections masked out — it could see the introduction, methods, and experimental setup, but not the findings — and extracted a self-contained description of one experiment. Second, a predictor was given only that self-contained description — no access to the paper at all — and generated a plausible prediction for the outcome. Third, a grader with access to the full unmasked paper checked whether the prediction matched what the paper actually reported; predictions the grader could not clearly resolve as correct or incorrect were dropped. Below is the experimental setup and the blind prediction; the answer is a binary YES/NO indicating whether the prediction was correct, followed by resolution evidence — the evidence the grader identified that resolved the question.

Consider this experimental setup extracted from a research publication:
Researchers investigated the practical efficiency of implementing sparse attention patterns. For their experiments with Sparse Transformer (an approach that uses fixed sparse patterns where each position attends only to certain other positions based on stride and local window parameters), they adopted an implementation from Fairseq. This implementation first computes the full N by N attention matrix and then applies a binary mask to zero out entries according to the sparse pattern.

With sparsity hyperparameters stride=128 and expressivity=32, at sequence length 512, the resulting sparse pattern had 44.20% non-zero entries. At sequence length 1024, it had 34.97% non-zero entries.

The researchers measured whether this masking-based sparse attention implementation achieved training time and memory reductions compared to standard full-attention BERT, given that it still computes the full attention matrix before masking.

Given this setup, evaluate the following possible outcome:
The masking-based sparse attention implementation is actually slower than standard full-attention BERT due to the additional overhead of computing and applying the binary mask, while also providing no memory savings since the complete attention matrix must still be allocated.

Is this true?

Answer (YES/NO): NO